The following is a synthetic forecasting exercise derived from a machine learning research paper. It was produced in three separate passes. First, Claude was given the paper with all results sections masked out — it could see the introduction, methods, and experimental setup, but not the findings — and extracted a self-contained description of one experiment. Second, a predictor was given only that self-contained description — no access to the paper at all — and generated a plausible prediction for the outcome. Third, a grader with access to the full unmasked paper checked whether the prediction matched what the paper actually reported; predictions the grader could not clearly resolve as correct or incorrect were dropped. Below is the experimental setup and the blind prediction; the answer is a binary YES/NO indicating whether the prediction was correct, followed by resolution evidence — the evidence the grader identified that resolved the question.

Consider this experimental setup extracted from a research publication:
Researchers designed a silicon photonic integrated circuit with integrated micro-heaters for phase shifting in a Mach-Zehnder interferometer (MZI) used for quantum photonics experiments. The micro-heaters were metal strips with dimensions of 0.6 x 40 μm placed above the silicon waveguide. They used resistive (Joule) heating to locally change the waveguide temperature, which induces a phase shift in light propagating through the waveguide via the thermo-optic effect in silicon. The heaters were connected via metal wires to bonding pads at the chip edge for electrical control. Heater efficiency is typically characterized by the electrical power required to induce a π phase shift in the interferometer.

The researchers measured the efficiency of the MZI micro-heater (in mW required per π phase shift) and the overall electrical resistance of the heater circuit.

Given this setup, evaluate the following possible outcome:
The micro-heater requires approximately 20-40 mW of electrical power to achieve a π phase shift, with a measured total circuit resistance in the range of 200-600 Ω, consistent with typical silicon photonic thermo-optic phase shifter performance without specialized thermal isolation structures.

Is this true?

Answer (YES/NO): NO